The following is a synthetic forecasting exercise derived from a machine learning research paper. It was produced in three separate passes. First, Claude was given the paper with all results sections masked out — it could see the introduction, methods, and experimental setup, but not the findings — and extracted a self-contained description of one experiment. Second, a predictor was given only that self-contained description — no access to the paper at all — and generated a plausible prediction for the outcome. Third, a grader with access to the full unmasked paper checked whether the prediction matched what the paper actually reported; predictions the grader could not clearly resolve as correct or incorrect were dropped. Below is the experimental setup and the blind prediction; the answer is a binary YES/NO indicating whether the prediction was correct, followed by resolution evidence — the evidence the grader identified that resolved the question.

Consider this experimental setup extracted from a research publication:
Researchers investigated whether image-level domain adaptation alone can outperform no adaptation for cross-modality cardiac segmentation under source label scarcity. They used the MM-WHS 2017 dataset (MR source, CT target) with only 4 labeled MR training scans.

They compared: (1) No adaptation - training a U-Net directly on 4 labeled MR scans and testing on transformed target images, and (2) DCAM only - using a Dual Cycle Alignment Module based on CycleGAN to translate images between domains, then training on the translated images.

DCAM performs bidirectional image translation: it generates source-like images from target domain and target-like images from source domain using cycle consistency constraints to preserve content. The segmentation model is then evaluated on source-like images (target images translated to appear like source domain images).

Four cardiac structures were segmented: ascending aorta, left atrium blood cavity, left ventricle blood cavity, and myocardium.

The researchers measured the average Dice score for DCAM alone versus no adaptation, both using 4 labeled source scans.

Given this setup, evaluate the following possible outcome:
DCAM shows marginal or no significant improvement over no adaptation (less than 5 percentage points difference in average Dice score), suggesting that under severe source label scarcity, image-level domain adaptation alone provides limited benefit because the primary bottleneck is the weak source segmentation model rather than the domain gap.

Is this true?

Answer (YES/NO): NO